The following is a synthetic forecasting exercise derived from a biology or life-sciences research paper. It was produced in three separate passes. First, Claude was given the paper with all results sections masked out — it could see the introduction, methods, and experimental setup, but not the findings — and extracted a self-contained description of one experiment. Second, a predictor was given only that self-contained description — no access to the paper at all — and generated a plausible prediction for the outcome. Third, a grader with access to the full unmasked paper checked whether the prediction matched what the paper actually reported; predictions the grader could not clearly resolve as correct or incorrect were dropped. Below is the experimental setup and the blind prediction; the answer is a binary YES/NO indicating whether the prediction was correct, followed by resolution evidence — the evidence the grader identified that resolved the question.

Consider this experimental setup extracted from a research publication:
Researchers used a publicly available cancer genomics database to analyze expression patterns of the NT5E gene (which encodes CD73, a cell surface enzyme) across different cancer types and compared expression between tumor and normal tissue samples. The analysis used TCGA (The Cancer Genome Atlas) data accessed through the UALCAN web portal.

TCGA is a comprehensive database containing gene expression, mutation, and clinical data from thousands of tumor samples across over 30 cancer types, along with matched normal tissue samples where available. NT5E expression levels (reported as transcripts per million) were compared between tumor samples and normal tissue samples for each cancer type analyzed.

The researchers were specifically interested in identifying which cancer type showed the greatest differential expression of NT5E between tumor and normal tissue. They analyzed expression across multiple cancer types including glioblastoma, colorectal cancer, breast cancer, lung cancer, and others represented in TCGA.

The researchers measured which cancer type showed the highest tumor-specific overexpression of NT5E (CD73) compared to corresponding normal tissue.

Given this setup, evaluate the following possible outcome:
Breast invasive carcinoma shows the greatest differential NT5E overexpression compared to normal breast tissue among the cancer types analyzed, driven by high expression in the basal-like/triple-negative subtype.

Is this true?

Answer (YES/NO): NO